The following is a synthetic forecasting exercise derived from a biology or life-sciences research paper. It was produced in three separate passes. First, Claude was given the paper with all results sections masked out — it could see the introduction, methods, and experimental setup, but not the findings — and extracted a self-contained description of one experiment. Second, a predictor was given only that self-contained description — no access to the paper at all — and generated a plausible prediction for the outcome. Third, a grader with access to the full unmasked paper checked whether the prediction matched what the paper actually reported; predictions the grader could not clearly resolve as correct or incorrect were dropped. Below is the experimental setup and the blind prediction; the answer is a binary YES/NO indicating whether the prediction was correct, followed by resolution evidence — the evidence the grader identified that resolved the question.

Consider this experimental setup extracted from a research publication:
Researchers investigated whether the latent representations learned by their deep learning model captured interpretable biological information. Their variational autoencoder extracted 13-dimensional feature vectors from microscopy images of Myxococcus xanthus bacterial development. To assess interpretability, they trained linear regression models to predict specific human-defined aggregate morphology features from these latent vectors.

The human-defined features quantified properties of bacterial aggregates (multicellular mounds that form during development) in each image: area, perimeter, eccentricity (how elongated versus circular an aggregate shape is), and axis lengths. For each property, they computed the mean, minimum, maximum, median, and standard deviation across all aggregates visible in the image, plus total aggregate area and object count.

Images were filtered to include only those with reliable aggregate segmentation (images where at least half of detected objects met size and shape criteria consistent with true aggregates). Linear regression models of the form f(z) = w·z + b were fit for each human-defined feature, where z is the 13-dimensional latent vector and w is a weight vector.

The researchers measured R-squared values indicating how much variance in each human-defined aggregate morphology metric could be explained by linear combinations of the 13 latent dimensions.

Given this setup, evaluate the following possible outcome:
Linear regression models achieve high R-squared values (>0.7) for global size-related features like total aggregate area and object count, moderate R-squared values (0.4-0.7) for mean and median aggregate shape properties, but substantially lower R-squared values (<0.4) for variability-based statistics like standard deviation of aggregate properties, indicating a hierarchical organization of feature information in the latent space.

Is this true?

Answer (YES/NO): NO